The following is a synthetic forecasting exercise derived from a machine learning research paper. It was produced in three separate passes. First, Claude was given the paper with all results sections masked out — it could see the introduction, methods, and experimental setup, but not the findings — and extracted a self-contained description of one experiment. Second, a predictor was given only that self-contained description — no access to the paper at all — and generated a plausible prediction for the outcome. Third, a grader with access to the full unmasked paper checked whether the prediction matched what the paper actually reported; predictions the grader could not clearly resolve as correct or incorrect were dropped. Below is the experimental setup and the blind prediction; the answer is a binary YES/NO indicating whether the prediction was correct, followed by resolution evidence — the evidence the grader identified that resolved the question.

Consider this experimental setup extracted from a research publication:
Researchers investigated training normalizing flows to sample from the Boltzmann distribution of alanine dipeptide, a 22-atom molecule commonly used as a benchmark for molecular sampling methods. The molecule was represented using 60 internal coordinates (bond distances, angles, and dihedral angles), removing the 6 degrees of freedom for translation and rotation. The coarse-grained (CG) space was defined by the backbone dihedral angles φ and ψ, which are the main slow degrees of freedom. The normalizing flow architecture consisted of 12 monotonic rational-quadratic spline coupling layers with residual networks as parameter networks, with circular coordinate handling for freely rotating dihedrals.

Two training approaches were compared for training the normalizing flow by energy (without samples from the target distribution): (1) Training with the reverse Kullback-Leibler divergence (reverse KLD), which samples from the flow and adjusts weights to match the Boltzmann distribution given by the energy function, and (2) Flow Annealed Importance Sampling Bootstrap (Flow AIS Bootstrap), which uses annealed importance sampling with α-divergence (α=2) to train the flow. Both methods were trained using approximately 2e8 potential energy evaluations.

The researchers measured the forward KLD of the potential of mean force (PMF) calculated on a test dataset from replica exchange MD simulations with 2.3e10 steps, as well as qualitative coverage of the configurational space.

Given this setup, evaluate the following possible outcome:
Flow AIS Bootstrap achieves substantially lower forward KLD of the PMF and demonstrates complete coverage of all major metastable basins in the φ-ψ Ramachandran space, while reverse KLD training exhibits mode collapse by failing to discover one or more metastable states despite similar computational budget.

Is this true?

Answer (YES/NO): YES